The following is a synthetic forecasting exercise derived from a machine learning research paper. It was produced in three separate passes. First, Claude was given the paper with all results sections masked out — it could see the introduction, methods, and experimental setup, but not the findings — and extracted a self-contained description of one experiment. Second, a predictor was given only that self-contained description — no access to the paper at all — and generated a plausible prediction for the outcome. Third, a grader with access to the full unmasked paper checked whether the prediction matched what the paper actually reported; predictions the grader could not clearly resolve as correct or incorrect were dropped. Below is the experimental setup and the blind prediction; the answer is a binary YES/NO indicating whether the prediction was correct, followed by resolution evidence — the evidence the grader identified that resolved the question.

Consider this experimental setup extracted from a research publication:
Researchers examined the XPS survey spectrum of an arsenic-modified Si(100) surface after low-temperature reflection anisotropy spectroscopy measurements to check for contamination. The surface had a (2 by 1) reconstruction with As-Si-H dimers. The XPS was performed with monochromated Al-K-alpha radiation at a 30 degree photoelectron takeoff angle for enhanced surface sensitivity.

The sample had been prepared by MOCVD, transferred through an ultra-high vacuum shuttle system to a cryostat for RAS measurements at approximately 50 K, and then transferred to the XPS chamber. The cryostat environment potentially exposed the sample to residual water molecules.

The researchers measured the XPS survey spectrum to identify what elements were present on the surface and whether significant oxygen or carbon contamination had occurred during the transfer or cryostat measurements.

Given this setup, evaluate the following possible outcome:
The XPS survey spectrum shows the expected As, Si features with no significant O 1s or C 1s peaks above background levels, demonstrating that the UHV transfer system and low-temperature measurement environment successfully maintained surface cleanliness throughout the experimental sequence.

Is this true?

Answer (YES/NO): YES